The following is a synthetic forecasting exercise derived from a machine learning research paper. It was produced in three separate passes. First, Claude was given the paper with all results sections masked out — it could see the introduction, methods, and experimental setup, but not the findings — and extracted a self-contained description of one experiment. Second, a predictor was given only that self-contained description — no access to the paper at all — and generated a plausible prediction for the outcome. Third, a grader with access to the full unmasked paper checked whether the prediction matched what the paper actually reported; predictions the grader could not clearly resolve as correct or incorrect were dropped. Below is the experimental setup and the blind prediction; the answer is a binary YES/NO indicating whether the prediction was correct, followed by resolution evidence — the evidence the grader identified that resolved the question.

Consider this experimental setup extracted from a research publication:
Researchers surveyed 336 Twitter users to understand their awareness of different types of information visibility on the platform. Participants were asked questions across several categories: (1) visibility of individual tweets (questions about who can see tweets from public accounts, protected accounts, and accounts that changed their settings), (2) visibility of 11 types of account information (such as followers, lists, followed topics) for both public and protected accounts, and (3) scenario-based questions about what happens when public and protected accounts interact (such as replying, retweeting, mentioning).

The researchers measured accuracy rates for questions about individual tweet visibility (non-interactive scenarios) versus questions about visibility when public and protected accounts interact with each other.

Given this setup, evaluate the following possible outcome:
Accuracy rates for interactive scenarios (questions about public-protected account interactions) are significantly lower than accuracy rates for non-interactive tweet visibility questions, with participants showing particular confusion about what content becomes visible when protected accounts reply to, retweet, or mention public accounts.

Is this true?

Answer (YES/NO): NO